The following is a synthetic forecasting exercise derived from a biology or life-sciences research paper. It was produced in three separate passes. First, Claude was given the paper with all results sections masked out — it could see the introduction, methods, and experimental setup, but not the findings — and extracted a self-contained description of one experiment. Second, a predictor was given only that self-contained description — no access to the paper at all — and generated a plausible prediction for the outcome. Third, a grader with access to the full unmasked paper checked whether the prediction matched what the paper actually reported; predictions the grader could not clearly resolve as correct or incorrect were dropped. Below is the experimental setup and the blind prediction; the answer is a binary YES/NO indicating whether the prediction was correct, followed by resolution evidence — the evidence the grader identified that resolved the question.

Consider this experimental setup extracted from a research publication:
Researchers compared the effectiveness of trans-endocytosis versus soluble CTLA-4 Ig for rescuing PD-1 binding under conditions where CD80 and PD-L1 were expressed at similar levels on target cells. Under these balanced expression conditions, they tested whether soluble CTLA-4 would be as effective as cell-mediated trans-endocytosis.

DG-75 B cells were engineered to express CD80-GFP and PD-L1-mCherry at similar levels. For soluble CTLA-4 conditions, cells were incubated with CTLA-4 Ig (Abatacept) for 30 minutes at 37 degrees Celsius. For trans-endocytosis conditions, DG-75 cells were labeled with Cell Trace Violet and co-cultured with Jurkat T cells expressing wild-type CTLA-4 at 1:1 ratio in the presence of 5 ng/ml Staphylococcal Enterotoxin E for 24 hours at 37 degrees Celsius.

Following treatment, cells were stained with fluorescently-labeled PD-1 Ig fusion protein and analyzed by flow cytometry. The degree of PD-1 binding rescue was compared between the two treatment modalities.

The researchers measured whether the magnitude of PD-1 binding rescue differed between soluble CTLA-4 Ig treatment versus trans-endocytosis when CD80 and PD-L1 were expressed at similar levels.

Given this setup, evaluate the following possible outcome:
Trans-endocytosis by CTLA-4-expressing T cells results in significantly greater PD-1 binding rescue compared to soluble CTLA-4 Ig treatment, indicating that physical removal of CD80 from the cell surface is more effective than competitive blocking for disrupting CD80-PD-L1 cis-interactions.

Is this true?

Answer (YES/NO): YES